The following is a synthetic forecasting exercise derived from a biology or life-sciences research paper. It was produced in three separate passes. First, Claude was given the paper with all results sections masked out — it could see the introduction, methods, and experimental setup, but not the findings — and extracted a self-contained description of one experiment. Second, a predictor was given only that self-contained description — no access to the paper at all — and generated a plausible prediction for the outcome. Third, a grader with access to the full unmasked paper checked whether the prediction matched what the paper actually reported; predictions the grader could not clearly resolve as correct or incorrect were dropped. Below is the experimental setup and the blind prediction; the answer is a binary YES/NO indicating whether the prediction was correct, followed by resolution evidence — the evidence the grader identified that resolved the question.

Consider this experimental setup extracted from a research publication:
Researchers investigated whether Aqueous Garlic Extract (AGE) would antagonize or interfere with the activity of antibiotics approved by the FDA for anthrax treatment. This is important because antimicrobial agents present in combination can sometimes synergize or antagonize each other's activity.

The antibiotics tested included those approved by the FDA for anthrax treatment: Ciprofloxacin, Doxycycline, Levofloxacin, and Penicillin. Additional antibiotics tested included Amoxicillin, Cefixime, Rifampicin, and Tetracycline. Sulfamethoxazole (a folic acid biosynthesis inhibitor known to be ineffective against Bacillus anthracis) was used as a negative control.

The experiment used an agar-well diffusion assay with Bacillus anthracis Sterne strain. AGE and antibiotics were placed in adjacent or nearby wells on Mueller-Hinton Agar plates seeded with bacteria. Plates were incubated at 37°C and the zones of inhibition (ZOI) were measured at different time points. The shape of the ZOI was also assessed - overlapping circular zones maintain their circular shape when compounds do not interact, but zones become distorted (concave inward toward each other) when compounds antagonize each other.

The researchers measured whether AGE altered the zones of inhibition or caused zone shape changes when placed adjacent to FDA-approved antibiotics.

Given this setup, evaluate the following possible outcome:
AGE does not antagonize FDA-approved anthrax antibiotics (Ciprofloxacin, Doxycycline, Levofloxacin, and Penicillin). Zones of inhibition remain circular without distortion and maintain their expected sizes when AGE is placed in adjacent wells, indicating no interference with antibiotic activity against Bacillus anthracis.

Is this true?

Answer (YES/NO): NO